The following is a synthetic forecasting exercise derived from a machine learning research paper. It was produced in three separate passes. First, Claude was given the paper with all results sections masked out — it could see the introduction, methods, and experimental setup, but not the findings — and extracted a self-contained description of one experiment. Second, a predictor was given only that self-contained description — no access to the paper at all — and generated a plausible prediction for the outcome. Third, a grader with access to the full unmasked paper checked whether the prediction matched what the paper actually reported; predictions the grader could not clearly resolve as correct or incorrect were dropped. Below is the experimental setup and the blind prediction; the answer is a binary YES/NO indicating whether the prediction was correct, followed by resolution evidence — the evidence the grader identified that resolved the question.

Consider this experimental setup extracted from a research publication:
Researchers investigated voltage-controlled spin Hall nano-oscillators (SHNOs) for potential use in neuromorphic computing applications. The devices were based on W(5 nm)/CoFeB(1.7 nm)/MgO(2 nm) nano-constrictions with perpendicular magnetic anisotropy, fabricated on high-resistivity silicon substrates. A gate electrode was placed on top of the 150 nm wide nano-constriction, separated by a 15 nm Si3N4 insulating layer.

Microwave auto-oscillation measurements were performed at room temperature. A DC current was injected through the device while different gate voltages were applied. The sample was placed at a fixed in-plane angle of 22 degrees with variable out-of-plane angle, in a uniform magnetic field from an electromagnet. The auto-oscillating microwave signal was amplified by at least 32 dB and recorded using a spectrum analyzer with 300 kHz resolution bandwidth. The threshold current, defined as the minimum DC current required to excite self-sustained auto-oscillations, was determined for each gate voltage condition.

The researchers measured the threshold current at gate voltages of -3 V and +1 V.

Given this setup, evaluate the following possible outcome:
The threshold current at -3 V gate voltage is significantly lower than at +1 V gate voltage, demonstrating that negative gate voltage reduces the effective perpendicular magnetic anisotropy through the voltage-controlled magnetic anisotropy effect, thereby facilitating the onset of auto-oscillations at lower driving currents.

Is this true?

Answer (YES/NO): NO